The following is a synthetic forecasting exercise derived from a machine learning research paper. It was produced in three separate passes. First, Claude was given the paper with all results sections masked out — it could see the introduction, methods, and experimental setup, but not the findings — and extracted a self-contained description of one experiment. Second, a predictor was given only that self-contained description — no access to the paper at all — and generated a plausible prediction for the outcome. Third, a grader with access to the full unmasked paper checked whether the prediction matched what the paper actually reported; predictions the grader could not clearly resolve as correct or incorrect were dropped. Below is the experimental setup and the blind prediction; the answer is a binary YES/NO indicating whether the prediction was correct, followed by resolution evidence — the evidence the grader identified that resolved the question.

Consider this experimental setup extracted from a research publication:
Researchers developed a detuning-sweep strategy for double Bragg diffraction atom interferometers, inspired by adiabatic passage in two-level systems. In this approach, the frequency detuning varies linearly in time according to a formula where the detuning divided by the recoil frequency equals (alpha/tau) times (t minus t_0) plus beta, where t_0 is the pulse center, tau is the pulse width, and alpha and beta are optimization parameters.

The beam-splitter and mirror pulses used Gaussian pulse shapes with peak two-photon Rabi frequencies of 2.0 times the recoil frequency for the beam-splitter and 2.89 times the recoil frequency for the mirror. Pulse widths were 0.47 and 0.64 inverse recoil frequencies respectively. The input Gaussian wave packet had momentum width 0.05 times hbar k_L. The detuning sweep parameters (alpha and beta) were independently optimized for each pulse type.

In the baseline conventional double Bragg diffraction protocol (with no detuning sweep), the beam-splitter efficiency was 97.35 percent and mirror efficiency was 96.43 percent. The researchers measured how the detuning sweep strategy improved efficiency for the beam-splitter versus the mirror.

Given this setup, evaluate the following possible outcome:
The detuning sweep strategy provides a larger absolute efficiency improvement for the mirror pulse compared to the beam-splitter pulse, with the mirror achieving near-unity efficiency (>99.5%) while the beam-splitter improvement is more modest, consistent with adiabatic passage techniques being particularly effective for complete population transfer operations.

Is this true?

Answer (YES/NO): NO